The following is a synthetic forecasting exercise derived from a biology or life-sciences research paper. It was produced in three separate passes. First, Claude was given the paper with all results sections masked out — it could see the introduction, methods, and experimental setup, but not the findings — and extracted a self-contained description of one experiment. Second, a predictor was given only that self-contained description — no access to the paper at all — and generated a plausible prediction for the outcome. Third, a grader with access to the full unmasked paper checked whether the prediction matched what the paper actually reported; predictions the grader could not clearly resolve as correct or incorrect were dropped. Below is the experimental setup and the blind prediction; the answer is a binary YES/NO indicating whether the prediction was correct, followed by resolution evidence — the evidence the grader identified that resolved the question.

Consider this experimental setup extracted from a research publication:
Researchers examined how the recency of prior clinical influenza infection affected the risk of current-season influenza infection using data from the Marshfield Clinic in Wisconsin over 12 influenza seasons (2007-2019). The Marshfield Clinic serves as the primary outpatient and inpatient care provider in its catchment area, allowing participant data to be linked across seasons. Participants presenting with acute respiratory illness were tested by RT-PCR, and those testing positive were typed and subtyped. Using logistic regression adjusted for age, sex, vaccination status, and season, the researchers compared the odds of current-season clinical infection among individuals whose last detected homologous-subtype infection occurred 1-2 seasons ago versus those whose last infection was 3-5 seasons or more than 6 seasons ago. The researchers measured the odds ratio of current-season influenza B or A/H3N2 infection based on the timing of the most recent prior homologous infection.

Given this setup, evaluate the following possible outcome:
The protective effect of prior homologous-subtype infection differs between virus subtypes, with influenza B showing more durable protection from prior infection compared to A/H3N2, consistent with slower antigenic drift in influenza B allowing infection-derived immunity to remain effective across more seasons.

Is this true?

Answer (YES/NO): NO